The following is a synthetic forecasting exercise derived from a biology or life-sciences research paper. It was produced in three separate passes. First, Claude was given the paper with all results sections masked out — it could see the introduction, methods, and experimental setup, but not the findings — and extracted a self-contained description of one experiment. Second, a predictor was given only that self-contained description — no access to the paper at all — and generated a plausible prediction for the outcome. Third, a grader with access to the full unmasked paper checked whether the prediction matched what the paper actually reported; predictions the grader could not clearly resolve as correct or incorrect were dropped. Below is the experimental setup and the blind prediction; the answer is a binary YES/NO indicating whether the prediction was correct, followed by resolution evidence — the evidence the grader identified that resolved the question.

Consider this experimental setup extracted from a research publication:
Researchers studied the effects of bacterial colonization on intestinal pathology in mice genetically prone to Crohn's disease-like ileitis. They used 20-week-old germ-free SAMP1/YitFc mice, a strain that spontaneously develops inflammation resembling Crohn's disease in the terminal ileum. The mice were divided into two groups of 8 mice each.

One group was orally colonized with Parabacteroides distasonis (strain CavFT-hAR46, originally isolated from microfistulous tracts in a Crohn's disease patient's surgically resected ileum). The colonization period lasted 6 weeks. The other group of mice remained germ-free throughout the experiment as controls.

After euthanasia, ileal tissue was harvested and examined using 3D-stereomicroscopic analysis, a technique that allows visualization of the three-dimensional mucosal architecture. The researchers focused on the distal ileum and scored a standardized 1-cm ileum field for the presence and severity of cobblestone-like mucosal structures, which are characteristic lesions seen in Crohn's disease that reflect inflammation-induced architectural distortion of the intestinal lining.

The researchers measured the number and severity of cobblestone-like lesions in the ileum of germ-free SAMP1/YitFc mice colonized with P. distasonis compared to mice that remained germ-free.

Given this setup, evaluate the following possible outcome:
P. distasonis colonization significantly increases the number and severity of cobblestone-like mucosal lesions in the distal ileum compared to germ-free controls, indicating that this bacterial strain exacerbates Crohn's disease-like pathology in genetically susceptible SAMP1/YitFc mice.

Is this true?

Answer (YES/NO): YES